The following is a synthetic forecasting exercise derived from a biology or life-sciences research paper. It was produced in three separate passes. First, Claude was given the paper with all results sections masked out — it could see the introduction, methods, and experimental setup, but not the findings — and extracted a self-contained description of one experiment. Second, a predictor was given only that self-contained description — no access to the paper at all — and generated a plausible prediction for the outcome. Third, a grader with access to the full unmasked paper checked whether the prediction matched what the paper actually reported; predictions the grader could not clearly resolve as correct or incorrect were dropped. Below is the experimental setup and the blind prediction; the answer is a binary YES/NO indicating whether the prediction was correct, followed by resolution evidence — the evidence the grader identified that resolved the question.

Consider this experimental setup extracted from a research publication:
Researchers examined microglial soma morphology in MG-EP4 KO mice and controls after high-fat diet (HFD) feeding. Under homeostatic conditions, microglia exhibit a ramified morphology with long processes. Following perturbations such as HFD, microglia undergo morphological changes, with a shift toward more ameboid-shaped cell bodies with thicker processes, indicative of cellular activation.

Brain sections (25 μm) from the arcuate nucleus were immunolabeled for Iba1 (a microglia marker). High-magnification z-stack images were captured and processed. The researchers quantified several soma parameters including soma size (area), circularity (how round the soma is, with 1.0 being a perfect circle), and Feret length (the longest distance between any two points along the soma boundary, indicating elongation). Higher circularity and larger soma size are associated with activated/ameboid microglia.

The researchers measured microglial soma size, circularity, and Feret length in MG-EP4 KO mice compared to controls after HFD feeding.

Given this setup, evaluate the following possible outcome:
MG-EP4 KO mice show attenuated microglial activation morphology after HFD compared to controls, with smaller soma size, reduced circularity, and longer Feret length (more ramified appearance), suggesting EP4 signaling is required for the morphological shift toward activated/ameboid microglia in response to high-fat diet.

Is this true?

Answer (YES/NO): NO